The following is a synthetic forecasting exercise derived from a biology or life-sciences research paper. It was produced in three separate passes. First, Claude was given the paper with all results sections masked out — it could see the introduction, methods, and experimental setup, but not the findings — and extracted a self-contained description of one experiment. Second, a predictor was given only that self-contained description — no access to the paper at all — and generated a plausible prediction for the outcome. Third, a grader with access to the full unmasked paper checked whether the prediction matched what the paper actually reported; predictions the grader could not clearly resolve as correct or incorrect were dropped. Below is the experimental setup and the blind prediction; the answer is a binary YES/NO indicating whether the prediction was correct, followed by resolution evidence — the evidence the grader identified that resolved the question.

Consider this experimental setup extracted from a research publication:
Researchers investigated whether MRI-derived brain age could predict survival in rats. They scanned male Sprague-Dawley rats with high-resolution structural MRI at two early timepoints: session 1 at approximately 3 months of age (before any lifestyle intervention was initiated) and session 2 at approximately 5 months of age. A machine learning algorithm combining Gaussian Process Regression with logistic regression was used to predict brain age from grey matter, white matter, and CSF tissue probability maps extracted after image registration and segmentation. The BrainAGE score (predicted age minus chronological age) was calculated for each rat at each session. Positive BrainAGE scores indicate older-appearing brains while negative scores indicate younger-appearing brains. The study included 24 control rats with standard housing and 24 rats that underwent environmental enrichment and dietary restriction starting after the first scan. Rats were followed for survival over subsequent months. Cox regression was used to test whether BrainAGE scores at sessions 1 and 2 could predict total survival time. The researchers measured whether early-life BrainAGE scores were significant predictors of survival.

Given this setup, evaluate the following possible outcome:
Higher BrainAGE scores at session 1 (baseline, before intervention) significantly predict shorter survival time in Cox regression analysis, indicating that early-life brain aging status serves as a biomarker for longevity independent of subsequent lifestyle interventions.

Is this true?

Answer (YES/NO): NO